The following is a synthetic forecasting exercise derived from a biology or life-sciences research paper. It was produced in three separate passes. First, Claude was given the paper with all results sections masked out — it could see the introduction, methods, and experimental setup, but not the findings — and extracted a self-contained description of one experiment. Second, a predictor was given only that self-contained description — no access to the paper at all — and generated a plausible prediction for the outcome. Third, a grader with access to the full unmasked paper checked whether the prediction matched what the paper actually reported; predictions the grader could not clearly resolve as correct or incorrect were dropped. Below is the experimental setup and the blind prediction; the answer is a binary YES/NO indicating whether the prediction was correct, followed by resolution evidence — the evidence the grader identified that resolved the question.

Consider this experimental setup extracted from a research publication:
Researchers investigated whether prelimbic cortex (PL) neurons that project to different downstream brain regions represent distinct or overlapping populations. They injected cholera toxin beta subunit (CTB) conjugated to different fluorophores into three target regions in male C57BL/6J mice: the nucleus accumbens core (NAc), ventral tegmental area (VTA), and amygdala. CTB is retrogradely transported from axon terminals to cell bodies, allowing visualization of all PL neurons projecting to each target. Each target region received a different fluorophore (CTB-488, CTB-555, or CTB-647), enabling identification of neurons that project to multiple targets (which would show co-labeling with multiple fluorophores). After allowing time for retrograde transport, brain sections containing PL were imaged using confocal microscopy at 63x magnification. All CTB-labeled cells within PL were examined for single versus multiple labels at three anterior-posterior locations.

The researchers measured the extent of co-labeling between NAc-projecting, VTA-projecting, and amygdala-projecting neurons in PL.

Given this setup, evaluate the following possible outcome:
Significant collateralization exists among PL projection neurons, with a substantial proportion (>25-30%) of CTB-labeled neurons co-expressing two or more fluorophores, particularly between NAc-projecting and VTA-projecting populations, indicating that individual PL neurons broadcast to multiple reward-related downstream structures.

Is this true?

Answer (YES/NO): NO